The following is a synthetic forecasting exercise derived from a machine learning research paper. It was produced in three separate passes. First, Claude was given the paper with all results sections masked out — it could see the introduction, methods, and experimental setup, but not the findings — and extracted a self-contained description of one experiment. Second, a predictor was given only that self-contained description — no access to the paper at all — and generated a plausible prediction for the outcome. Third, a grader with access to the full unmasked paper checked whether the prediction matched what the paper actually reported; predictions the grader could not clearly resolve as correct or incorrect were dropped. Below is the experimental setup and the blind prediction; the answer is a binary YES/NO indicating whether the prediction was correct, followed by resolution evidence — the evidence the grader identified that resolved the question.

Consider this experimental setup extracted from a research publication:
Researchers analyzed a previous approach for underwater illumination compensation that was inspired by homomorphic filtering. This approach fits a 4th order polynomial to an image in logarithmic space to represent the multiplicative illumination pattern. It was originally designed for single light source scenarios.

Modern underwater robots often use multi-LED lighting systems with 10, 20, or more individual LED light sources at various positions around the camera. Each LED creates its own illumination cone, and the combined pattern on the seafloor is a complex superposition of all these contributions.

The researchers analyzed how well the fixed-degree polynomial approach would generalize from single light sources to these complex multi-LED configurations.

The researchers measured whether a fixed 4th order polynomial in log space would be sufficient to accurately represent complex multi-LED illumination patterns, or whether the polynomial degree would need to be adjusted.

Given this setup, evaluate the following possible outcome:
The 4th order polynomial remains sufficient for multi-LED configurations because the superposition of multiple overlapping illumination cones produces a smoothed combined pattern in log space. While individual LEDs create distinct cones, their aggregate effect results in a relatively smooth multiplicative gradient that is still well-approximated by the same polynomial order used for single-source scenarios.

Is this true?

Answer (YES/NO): NO